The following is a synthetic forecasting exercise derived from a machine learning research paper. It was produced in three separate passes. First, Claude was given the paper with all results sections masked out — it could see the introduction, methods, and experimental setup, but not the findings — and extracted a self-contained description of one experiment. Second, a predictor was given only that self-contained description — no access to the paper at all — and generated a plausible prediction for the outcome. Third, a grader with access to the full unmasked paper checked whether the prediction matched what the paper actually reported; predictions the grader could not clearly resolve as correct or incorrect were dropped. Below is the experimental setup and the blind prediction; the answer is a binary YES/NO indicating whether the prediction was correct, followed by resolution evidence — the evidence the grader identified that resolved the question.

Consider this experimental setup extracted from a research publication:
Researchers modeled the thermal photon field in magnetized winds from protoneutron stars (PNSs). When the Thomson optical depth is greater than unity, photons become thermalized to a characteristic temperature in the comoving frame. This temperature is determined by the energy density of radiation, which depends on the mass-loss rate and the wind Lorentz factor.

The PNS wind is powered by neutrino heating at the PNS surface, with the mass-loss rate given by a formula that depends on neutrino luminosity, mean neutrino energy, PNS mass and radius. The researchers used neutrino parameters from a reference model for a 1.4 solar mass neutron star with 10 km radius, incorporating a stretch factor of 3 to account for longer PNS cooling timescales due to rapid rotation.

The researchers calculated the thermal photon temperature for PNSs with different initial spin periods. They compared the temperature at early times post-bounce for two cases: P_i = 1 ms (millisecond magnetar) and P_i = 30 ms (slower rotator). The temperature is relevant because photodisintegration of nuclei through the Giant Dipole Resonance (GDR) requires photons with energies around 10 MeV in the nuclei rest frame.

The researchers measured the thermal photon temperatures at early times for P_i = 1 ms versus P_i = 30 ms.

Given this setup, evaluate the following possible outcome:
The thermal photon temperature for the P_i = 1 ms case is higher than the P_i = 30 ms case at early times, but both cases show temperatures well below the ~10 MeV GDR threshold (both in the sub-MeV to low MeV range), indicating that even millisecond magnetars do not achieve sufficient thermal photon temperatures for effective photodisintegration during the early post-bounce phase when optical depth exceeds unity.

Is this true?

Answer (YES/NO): YES